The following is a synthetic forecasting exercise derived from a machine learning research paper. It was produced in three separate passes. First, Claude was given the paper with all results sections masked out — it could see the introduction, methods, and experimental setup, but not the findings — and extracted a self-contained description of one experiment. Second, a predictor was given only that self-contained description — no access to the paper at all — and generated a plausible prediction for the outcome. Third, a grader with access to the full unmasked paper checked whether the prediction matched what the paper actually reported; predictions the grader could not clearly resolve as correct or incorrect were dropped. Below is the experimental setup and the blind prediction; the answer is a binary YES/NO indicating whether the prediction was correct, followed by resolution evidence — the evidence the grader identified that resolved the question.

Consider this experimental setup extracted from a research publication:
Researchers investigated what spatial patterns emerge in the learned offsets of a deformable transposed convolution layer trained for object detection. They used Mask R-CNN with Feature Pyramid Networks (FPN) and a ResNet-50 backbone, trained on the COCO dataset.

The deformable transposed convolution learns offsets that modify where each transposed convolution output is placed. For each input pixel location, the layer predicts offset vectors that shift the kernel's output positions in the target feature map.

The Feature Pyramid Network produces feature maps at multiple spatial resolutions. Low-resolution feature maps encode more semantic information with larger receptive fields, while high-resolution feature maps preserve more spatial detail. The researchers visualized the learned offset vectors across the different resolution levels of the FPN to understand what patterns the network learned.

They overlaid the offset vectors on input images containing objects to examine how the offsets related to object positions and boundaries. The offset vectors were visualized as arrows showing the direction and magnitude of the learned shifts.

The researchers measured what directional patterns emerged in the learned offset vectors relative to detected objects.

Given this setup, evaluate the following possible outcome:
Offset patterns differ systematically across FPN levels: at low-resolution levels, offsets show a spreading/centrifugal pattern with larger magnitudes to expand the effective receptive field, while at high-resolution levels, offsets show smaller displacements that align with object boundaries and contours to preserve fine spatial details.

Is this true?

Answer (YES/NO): NO